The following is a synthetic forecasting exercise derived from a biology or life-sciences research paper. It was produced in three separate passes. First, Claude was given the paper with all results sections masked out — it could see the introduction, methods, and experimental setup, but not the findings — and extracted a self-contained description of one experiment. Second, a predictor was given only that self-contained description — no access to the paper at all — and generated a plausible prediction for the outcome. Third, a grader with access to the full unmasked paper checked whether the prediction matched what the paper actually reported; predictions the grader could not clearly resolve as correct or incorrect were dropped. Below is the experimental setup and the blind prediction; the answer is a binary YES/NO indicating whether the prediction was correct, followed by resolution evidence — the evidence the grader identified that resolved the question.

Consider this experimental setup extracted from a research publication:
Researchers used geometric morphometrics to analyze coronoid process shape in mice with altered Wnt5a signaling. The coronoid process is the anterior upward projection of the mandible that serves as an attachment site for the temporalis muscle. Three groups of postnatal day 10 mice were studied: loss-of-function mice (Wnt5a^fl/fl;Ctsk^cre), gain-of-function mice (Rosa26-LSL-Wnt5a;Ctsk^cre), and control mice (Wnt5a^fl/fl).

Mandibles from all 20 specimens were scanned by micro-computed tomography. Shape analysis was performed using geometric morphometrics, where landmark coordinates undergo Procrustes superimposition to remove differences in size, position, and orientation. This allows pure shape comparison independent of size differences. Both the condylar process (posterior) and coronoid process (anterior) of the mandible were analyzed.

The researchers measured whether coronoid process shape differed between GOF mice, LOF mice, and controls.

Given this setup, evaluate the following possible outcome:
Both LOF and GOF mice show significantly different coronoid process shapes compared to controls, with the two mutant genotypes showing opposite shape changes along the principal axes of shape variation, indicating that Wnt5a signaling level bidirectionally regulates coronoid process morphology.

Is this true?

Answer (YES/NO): NO